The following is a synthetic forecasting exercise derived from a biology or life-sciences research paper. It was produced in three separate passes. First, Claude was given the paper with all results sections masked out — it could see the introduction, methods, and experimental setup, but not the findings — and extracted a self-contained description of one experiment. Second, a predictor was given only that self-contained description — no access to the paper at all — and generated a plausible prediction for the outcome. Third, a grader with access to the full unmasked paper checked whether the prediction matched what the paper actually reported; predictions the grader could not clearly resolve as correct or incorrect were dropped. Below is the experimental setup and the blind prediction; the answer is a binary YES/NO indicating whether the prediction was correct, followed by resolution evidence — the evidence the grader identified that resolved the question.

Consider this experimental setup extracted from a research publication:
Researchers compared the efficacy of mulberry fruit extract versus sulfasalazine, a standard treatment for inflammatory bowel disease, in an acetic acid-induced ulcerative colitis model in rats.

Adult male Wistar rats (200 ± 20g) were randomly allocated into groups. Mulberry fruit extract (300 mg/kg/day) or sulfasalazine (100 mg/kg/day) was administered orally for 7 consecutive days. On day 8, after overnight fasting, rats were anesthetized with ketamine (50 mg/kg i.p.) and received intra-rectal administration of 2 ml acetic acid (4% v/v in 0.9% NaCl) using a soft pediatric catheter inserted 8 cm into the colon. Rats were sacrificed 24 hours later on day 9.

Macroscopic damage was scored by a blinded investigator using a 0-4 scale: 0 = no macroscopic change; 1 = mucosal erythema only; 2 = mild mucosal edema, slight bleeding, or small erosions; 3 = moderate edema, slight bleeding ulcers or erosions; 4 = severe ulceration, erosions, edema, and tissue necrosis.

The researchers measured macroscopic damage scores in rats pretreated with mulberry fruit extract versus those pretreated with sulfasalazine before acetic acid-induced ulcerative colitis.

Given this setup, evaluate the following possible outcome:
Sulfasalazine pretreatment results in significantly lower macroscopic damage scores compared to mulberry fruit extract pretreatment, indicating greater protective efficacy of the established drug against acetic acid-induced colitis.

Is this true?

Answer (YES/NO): NO